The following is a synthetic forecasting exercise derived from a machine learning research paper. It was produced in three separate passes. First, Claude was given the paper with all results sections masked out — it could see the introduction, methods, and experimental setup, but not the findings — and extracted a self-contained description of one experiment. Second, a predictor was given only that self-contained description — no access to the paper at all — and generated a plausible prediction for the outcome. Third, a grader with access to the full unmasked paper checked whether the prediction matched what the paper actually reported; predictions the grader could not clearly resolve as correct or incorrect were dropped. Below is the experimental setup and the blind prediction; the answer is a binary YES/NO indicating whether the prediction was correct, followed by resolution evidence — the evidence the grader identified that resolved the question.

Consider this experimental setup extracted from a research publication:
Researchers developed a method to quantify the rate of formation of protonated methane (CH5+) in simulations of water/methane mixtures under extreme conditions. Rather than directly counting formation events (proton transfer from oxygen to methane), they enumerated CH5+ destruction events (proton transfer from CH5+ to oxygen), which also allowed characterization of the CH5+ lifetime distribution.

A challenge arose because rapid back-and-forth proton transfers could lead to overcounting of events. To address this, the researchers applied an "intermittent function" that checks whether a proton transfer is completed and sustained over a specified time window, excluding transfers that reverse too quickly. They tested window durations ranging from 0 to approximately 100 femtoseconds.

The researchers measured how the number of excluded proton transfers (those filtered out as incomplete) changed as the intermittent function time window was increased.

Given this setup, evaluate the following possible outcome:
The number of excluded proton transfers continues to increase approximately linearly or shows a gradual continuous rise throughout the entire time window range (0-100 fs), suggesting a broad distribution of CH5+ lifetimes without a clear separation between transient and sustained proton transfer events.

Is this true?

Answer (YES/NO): NO